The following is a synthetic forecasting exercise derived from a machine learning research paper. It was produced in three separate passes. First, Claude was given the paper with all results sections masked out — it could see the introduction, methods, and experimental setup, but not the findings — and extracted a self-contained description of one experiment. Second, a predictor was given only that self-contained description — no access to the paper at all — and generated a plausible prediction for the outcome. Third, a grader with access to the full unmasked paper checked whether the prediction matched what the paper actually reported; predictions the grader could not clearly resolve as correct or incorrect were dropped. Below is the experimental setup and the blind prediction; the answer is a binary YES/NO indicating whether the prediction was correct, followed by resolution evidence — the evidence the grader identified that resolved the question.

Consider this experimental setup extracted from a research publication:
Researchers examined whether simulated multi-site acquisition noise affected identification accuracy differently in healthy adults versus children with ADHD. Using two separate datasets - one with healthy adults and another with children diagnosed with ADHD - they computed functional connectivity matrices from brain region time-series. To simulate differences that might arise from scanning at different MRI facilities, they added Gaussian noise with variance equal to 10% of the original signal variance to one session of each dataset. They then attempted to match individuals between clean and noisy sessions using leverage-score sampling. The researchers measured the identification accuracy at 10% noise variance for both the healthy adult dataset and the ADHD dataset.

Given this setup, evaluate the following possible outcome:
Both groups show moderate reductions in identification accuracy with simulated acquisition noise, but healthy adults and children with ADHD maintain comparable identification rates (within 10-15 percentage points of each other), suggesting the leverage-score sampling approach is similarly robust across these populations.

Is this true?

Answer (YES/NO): YES